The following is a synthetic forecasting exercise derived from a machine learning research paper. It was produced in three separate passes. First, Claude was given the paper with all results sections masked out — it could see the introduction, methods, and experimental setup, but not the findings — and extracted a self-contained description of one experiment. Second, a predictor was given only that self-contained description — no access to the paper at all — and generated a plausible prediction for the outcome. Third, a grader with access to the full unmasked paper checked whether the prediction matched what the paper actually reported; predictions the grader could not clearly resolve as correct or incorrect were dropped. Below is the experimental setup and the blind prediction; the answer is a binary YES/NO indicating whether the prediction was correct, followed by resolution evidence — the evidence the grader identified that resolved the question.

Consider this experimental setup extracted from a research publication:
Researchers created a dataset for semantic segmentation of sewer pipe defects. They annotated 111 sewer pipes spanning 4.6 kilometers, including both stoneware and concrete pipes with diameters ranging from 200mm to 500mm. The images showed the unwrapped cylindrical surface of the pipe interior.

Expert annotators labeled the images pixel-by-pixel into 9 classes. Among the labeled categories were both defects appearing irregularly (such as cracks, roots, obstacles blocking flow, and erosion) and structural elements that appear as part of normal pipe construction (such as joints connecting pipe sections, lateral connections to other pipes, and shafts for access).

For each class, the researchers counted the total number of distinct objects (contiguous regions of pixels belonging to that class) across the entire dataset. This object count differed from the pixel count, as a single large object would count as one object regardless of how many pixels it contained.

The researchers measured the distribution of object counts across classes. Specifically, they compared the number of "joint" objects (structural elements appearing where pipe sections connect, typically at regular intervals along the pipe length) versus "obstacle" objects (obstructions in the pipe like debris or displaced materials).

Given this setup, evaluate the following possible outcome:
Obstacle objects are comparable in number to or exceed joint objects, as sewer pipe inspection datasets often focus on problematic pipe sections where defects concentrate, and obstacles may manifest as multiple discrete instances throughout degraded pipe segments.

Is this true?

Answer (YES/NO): NO